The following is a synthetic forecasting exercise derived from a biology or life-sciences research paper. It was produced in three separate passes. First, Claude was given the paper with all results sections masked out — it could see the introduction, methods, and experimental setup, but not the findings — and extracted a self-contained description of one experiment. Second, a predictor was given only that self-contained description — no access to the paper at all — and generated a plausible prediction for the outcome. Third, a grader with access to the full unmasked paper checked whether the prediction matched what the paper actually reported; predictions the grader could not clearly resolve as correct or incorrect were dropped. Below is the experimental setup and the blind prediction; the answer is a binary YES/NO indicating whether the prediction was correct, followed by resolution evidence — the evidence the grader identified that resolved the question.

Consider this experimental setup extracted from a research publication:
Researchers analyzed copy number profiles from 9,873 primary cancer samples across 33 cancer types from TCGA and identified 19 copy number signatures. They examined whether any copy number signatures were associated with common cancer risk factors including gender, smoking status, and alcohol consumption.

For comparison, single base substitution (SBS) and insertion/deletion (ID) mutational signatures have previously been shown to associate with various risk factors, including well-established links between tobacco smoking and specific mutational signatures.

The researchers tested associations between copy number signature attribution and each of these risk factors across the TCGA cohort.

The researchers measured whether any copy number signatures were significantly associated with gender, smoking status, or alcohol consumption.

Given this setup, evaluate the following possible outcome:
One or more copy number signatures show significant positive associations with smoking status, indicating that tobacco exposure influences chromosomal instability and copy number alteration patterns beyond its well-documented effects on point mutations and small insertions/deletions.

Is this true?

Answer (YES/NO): NO